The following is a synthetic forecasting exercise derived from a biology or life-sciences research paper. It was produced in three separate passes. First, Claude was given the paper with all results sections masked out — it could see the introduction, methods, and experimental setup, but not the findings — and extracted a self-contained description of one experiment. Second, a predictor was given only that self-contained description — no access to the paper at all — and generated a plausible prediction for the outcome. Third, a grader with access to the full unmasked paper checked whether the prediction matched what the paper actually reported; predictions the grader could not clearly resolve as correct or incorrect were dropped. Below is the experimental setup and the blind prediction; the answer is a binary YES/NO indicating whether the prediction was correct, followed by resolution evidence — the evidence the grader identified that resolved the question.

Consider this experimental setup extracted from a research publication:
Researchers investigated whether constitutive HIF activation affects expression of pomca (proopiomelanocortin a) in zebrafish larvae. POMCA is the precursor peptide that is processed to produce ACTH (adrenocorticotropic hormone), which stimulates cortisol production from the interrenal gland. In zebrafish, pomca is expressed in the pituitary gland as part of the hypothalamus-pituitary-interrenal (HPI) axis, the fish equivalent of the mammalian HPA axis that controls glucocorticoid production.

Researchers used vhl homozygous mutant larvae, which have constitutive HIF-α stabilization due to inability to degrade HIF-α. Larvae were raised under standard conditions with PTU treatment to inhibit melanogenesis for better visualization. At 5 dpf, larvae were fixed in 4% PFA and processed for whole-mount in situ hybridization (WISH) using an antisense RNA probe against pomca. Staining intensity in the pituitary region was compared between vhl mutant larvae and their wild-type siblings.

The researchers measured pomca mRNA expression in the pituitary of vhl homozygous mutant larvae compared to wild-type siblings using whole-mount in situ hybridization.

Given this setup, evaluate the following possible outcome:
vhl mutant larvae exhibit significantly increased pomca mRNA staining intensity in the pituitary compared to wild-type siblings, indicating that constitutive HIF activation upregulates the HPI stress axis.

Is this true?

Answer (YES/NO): NO